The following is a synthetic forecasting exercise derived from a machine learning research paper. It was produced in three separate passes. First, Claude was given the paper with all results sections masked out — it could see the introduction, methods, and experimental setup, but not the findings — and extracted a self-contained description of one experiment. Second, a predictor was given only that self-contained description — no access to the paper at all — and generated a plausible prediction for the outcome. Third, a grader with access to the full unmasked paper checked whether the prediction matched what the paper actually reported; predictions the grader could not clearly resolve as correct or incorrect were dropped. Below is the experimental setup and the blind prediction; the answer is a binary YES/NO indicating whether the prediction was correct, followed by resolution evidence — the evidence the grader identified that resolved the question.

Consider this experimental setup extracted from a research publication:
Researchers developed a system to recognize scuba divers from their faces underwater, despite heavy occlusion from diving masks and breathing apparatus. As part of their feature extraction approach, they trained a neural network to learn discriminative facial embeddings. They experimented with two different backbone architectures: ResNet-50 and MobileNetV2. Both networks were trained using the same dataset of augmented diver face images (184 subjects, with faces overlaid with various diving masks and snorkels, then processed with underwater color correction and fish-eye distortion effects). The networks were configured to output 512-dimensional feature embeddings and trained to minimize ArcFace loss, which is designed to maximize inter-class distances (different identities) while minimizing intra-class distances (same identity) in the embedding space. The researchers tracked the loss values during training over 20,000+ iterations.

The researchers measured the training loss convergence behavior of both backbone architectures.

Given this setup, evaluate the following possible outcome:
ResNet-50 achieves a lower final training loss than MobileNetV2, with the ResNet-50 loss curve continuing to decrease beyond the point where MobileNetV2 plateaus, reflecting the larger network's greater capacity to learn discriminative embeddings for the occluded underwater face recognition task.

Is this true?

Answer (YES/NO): NO